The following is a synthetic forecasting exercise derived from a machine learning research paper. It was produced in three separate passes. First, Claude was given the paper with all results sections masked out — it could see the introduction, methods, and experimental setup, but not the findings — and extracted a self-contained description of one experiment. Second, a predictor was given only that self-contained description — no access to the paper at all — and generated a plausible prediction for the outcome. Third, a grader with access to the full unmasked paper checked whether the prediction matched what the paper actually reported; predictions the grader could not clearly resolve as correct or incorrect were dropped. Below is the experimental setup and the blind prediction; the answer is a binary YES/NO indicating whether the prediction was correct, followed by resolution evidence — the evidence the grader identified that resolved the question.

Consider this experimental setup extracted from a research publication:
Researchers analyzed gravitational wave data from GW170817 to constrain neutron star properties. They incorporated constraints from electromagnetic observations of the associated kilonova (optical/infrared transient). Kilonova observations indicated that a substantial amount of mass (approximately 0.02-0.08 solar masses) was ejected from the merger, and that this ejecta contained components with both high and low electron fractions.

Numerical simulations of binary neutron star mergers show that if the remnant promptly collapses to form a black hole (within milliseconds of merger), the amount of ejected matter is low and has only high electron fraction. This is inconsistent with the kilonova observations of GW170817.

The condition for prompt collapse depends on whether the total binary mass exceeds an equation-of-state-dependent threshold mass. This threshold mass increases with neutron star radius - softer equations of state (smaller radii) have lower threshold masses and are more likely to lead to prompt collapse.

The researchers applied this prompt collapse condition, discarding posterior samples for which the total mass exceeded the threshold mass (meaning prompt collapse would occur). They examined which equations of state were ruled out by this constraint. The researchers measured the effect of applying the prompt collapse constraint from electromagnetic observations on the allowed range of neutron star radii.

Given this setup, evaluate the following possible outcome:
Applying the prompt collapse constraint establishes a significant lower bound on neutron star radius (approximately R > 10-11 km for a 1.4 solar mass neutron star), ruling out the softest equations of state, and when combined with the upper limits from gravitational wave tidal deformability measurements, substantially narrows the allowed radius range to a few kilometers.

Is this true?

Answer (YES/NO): YES